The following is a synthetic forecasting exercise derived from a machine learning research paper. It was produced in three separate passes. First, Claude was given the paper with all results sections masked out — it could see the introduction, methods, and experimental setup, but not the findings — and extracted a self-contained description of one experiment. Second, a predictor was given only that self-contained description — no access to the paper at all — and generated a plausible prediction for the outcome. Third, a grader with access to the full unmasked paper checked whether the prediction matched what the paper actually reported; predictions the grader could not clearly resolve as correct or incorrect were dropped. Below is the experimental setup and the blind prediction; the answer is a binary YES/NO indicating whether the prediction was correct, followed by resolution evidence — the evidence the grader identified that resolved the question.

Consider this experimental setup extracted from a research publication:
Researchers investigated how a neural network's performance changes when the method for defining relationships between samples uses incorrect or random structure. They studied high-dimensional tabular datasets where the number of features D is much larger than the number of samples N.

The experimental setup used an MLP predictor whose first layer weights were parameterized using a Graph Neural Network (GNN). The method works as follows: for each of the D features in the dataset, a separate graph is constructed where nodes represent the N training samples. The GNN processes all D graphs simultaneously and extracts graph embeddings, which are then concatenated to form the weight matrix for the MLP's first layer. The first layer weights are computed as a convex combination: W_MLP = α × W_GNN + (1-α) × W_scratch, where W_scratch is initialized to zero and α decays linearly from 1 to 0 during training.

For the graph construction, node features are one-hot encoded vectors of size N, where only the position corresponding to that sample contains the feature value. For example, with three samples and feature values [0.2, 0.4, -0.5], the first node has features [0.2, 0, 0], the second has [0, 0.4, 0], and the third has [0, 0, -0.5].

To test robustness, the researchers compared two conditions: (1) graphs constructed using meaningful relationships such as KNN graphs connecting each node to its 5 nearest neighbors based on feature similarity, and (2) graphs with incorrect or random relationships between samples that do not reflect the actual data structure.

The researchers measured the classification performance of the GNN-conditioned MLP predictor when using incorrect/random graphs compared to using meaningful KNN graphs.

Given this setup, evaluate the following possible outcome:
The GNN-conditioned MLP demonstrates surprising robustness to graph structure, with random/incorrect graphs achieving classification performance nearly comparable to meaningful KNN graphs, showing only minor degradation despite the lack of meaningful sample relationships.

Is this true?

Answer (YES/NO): YES